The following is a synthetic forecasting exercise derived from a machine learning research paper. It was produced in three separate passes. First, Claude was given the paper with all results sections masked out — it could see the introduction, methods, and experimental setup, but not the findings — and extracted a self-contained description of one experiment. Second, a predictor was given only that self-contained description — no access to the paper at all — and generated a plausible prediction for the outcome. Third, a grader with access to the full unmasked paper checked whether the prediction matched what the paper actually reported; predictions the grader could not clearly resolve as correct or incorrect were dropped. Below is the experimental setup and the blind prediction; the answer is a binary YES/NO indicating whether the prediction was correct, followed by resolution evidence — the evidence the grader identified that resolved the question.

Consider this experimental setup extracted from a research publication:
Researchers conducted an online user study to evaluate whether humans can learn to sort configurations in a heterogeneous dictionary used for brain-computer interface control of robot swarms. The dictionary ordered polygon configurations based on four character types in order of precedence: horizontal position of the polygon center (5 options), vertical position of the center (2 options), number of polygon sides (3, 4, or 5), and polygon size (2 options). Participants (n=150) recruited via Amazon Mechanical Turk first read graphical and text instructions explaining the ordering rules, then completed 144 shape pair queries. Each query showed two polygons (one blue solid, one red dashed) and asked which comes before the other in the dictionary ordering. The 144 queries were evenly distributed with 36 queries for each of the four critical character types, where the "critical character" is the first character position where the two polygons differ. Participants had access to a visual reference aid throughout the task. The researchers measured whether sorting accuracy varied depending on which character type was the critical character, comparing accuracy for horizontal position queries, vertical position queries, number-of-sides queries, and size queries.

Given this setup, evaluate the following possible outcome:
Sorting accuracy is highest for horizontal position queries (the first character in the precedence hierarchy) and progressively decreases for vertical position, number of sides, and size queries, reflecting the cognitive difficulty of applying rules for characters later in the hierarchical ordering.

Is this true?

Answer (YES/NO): NO